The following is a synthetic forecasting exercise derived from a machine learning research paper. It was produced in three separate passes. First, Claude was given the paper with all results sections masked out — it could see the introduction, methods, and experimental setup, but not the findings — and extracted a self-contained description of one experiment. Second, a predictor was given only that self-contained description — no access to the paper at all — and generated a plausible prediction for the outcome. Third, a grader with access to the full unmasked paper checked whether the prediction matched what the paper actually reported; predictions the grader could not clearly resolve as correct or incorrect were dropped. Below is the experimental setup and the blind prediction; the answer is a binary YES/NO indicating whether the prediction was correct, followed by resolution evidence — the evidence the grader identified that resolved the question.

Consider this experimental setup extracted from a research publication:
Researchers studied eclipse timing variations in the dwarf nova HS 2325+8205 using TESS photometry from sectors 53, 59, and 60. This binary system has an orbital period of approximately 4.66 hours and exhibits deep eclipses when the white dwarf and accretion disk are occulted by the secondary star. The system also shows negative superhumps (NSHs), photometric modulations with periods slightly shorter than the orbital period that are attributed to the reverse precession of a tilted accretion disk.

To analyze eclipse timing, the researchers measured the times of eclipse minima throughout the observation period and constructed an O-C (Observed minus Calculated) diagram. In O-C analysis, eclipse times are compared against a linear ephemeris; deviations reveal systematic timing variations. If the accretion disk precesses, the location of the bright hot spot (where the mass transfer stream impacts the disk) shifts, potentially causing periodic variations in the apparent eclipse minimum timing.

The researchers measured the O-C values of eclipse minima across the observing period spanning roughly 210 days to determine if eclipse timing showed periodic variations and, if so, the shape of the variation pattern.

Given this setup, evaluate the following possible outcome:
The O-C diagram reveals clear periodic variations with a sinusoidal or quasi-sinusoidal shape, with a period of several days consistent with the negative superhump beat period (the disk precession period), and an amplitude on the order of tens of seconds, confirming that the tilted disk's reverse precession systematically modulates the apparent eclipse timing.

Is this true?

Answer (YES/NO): NO